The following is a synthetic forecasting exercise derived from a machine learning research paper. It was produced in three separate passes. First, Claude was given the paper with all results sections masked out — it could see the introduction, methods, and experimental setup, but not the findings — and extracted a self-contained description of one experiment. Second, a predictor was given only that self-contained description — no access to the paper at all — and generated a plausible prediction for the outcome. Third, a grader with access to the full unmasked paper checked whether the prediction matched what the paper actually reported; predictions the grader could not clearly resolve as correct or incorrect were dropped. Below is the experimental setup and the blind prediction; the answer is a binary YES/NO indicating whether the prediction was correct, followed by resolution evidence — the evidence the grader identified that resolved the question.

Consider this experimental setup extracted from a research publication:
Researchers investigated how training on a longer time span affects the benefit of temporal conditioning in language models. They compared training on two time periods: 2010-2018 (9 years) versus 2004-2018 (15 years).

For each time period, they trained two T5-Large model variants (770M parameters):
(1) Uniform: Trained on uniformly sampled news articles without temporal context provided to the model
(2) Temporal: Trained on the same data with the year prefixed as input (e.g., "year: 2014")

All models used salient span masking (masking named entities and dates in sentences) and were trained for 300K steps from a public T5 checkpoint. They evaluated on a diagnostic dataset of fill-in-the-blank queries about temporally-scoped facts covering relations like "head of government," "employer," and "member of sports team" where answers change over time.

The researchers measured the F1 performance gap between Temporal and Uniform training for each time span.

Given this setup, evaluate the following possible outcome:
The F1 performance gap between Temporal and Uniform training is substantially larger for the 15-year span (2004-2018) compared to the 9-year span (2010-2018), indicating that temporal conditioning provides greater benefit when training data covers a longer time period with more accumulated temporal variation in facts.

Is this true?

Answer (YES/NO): NO